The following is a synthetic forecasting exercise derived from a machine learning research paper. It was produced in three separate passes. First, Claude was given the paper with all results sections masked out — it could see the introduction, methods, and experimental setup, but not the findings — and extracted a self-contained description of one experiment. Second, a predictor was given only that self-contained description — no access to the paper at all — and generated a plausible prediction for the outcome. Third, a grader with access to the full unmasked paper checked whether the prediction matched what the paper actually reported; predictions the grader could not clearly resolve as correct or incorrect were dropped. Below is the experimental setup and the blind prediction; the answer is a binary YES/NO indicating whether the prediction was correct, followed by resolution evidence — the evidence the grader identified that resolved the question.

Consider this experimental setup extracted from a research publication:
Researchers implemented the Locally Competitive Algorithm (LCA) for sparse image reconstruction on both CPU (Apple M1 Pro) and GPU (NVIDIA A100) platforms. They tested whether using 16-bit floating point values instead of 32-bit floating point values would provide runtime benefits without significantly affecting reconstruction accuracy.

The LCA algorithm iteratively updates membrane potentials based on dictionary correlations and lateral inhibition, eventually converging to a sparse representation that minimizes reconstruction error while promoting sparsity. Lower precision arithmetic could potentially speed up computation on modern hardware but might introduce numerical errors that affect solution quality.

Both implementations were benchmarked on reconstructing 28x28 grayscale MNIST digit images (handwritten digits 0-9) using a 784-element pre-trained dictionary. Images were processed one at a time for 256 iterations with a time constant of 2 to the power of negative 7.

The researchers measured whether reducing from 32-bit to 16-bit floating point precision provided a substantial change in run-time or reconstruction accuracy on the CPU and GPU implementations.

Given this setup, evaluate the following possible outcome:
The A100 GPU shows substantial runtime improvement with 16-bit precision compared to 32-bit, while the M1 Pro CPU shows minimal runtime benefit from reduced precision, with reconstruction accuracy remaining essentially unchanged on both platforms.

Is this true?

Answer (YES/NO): NO